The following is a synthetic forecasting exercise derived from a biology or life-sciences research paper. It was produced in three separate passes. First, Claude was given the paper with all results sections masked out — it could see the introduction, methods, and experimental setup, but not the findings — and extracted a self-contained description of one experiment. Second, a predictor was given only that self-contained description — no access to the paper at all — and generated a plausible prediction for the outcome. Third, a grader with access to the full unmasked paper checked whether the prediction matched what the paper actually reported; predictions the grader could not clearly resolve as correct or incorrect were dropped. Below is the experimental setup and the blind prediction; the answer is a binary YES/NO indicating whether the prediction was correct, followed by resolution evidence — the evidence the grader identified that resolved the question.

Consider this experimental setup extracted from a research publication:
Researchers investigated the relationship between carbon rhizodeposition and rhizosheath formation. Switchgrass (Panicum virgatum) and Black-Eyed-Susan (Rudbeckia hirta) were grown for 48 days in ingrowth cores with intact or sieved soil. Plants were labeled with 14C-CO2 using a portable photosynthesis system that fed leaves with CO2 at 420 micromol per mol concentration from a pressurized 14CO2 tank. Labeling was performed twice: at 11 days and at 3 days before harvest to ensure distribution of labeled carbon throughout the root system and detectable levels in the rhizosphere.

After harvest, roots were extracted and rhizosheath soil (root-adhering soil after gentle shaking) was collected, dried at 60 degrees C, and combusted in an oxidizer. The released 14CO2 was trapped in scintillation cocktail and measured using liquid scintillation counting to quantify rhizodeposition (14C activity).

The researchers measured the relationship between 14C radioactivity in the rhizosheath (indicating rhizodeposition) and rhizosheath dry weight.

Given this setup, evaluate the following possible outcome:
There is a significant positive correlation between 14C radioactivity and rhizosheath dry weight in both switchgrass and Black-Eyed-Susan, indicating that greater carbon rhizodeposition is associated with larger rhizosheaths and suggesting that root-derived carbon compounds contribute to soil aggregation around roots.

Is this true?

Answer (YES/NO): YES